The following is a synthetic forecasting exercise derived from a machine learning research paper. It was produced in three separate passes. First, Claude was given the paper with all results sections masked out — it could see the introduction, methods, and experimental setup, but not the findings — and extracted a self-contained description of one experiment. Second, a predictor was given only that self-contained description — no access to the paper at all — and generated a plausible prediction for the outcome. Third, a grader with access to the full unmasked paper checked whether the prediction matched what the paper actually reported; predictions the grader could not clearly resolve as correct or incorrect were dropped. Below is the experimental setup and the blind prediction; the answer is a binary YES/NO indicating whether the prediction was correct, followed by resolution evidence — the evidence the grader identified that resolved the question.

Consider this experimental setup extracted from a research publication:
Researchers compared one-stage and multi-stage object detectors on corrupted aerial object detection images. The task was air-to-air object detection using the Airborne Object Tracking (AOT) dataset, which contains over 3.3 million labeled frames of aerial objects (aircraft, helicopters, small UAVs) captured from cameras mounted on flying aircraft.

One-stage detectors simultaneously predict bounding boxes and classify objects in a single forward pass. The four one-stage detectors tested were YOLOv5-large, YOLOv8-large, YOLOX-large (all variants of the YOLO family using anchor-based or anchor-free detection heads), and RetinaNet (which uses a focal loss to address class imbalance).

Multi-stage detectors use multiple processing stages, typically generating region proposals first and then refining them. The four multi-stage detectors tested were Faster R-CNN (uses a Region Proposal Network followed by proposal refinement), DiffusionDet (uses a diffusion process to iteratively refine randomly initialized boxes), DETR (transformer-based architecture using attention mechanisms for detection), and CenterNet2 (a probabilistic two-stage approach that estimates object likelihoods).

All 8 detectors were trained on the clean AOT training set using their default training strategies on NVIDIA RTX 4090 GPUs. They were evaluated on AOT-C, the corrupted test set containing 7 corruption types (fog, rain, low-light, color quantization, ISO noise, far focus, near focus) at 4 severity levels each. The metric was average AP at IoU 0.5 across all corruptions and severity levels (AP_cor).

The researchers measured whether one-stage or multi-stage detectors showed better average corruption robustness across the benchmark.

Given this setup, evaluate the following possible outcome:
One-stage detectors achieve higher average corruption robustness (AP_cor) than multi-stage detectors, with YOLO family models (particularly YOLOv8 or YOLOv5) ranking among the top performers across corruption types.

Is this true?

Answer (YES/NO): YES